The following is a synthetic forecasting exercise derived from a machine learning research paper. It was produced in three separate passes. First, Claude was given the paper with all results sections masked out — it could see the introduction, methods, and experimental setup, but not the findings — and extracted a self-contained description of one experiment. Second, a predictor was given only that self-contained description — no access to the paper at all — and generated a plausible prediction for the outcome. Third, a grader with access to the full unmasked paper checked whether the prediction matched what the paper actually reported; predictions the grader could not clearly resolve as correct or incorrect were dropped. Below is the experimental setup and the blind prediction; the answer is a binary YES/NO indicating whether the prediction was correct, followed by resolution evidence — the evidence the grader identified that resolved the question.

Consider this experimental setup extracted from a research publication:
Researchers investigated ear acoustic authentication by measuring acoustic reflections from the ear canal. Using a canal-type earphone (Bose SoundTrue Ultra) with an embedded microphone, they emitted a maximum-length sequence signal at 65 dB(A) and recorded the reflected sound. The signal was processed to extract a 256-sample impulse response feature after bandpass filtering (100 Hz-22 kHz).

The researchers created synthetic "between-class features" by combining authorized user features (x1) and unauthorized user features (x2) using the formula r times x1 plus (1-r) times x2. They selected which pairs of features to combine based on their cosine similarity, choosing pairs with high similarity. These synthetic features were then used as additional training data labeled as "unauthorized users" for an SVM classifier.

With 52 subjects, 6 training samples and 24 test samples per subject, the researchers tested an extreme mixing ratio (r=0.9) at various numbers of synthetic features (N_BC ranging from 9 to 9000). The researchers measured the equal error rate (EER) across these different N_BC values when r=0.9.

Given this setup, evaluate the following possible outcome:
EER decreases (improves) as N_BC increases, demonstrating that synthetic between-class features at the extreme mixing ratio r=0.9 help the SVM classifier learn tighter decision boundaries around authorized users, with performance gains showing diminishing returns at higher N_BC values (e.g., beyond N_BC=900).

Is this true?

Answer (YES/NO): NO